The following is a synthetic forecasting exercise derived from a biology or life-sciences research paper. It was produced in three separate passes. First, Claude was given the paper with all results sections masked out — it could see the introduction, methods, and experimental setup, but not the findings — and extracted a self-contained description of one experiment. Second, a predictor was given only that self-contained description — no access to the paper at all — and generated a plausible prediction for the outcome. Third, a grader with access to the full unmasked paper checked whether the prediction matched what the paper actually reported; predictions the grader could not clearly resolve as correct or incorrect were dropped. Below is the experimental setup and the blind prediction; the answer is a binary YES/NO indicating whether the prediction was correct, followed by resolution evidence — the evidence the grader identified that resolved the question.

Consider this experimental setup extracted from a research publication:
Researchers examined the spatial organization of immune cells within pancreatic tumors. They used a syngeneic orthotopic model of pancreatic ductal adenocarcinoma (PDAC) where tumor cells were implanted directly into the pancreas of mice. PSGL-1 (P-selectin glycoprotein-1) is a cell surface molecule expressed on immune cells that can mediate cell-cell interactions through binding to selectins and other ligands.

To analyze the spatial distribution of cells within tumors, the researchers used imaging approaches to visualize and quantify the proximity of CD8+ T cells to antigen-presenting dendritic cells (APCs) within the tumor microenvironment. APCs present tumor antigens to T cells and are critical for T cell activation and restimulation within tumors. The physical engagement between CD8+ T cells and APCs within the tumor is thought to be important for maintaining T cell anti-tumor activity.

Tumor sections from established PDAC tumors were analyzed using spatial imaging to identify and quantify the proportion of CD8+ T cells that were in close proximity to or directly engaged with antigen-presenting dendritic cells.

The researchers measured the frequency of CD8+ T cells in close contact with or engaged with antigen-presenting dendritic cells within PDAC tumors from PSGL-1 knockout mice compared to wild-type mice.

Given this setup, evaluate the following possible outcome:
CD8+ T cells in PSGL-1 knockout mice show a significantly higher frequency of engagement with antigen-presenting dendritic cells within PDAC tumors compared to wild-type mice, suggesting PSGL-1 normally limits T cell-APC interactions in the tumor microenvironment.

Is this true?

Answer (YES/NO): YES